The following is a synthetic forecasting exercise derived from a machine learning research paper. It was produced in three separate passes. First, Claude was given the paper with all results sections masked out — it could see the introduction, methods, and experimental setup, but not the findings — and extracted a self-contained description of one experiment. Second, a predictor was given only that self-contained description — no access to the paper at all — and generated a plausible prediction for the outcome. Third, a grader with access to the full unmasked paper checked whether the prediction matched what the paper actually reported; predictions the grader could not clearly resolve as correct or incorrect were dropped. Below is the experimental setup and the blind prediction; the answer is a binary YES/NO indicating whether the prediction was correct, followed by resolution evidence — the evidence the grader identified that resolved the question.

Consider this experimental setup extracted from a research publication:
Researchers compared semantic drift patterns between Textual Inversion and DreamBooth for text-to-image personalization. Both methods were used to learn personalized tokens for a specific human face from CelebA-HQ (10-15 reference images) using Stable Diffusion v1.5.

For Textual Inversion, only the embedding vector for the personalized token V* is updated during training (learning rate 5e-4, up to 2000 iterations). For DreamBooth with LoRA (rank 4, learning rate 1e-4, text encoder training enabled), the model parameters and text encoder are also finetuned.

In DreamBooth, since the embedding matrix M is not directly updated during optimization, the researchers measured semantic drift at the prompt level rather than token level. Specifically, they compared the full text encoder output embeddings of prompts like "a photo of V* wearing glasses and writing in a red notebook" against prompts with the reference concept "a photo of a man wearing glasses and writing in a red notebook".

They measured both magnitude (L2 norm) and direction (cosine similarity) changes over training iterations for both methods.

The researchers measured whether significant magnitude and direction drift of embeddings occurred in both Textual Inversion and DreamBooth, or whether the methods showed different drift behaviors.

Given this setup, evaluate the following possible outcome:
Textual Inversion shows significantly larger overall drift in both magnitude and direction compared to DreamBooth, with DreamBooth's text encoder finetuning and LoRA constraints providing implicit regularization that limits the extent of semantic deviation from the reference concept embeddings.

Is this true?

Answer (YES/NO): NO